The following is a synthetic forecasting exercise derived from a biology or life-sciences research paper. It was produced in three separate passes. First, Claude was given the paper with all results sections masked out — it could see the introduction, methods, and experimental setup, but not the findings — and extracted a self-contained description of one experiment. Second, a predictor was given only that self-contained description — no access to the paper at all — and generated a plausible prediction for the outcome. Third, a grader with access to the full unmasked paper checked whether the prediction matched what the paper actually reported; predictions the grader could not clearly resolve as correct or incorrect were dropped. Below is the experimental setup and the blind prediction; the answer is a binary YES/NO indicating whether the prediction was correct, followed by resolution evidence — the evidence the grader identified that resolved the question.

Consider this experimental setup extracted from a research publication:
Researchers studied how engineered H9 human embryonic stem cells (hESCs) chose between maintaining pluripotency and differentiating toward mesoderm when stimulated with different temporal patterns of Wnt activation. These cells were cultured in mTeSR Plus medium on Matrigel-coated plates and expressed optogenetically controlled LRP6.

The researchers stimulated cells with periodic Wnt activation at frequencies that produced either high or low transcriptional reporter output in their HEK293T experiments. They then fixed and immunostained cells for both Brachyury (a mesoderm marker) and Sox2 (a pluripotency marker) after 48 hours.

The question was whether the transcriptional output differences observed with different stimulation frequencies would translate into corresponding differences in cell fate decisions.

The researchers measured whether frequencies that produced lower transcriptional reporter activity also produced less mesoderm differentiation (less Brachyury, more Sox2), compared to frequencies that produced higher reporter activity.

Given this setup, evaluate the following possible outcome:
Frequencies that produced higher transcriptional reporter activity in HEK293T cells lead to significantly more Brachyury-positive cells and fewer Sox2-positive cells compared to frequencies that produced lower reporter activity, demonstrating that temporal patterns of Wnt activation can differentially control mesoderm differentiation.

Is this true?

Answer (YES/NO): NO